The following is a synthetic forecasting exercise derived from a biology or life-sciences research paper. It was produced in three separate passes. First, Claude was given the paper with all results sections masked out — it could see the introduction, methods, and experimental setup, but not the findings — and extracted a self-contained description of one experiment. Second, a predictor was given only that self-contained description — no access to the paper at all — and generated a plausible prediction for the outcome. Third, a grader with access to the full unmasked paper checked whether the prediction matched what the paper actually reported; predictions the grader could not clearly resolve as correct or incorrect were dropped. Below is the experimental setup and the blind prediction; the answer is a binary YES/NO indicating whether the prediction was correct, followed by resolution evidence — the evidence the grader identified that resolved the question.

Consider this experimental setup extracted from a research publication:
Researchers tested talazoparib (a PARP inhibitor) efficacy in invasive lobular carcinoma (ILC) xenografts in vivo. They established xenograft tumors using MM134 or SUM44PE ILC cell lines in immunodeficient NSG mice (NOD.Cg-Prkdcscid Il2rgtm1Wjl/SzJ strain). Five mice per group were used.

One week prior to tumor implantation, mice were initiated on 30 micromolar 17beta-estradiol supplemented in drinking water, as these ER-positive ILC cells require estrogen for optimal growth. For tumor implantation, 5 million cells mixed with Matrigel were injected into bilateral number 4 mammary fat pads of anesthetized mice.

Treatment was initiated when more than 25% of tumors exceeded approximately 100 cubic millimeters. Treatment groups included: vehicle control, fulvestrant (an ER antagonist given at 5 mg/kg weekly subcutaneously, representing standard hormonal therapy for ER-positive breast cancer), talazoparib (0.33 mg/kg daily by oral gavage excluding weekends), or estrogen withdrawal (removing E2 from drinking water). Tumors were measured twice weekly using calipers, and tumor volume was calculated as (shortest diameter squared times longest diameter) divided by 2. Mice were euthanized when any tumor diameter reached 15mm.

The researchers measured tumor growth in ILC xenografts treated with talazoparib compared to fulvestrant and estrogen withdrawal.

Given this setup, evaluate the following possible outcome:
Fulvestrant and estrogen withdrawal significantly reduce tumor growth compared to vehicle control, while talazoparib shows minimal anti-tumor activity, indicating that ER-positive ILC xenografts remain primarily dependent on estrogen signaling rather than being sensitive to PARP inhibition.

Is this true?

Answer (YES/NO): NO